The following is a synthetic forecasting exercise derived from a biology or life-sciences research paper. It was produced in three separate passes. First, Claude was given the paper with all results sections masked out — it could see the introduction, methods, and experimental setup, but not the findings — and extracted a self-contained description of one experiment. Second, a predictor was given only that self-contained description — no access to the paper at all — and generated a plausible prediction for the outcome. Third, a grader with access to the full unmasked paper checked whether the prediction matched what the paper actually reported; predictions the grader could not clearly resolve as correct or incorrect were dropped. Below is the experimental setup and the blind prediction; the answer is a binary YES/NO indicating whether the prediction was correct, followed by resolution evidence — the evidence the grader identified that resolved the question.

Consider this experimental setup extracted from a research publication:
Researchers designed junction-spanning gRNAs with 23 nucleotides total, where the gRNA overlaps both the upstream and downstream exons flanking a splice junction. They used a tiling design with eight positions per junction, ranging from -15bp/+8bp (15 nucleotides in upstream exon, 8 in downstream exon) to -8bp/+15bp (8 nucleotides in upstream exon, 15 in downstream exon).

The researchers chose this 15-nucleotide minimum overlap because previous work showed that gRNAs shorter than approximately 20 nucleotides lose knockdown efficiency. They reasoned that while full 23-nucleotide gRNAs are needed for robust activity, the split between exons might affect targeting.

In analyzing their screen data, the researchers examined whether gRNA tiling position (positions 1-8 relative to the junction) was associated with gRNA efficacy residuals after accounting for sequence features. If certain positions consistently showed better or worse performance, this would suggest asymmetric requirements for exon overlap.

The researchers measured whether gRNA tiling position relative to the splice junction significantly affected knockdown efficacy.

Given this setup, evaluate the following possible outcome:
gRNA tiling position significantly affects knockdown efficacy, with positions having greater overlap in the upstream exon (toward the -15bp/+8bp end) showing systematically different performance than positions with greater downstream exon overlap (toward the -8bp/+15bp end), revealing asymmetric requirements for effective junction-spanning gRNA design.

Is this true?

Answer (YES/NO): NO